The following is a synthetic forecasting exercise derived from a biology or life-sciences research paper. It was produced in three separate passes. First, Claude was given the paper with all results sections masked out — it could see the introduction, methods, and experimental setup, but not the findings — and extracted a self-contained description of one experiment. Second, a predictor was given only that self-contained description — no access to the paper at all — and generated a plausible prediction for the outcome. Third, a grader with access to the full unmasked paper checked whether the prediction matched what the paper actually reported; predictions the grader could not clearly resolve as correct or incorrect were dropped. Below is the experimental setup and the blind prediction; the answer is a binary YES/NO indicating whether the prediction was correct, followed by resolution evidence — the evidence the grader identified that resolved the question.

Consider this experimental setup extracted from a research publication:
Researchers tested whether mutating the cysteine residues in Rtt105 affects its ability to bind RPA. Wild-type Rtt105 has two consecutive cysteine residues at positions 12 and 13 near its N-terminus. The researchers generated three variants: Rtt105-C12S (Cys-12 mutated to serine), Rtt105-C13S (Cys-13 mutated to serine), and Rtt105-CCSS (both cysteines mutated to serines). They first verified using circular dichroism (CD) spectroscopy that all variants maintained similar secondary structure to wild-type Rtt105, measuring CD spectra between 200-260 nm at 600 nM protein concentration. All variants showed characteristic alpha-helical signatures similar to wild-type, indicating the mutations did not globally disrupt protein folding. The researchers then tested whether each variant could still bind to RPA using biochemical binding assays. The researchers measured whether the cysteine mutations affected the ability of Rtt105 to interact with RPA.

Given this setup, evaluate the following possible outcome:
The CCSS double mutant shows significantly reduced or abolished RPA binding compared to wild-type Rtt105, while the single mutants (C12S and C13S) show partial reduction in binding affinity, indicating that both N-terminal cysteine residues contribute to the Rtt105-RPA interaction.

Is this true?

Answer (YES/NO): NO